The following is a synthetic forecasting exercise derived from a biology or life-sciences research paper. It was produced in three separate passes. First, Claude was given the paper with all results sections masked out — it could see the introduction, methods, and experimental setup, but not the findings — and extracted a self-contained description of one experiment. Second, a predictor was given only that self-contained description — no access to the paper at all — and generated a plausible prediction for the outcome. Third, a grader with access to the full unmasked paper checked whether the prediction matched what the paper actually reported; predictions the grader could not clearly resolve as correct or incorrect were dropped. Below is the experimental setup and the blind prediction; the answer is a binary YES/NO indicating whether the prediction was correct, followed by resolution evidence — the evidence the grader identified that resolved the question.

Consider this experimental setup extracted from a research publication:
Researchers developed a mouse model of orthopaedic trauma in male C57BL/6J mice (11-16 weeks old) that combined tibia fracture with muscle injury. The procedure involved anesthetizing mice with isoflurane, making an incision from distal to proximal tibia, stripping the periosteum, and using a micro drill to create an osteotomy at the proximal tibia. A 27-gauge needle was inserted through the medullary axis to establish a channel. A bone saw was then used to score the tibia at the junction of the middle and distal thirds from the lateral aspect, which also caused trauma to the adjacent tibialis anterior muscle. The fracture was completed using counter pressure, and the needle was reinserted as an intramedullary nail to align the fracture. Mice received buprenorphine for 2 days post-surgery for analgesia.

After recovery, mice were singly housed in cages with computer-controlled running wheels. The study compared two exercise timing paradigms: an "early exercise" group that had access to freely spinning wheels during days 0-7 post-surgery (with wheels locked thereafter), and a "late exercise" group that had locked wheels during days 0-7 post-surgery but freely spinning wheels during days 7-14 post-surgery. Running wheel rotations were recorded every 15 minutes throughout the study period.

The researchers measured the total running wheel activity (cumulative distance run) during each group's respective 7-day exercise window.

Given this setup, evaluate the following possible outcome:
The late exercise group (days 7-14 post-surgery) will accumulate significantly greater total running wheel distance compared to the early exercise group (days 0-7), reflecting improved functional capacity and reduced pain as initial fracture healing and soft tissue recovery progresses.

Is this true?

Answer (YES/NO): YES